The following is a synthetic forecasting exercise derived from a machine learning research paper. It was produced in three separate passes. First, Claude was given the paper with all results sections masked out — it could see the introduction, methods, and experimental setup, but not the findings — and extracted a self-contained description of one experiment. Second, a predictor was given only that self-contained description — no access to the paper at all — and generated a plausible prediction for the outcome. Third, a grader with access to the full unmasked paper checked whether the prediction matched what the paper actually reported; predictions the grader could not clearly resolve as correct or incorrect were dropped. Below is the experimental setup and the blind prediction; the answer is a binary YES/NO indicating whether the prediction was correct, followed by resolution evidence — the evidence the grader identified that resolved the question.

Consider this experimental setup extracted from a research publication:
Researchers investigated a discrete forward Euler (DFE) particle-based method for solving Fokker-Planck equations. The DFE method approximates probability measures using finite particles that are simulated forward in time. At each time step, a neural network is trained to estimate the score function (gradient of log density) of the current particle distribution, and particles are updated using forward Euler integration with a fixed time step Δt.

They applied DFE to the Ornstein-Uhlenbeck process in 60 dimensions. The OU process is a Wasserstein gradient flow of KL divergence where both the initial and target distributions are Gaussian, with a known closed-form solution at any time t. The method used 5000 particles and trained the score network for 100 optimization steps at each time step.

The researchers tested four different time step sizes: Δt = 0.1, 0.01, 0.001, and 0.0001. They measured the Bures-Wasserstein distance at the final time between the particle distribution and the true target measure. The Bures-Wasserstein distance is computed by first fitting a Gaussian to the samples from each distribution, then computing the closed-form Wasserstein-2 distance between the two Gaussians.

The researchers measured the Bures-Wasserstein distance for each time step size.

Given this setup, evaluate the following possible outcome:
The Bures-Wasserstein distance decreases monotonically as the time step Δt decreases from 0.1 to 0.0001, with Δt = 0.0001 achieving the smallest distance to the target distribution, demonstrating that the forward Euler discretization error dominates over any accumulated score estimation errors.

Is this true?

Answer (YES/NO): NO